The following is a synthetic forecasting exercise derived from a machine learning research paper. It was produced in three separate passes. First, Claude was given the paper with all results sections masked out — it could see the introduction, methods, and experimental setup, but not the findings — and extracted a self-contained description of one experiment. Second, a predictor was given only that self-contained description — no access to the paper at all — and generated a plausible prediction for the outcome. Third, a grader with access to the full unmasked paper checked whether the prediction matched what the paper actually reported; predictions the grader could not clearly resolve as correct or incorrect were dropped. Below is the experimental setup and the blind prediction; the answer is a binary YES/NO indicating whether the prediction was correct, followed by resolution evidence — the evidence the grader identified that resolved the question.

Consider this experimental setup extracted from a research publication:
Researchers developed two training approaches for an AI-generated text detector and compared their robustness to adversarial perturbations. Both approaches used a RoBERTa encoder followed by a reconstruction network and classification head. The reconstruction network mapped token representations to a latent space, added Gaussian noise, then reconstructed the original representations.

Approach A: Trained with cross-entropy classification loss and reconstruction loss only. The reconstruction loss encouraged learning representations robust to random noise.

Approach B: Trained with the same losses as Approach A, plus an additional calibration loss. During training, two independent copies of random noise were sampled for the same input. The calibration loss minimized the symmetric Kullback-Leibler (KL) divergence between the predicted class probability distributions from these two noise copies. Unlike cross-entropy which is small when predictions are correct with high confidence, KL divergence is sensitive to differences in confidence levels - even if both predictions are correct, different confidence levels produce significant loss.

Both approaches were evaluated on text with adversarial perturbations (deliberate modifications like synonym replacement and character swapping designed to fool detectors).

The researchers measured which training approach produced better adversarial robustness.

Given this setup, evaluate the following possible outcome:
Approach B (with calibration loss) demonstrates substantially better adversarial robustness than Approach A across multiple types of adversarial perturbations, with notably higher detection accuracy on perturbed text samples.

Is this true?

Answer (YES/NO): YES